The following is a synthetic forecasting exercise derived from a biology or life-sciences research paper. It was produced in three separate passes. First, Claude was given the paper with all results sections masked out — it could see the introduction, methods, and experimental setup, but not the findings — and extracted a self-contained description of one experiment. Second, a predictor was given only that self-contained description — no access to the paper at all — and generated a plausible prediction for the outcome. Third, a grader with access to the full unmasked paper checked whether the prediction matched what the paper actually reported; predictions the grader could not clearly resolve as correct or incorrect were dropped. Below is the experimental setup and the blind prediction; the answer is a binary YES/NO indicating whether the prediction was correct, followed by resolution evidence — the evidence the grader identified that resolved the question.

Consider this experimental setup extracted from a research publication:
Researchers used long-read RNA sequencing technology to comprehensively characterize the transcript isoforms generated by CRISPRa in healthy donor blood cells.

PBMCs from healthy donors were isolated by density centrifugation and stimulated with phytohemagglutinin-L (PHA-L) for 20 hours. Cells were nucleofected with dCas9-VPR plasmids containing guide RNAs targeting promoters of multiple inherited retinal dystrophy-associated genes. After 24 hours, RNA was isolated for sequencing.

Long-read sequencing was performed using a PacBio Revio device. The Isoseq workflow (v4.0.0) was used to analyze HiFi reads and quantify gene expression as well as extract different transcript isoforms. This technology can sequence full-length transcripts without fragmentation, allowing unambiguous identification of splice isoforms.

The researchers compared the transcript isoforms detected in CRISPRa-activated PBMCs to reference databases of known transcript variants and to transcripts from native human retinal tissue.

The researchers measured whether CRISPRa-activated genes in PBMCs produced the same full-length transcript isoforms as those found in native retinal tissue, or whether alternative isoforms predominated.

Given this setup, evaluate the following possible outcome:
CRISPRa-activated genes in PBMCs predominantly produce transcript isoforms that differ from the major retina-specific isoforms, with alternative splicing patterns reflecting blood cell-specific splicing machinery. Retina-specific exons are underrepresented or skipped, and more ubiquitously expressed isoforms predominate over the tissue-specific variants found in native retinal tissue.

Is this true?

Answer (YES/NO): NO